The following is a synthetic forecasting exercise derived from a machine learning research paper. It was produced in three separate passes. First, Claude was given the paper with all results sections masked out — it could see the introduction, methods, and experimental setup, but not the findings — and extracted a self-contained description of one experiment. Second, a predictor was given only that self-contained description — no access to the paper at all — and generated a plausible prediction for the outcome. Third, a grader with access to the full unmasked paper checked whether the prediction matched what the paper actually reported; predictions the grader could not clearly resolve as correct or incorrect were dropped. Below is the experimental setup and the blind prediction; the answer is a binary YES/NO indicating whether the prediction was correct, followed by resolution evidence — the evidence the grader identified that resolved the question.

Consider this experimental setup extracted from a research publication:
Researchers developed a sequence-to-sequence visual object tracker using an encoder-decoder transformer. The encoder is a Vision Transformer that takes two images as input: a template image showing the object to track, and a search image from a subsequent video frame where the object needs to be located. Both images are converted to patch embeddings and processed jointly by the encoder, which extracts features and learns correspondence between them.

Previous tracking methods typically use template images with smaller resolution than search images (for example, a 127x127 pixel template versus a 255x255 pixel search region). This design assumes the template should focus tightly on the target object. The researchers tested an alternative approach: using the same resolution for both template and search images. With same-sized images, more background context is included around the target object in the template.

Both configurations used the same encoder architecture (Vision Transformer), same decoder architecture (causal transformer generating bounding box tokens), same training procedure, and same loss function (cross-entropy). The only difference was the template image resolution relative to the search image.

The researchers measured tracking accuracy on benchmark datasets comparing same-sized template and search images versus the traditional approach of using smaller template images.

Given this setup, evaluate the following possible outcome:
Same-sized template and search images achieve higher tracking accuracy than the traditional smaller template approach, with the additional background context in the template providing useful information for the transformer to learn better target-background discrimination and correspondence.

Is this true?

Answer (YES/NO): YES